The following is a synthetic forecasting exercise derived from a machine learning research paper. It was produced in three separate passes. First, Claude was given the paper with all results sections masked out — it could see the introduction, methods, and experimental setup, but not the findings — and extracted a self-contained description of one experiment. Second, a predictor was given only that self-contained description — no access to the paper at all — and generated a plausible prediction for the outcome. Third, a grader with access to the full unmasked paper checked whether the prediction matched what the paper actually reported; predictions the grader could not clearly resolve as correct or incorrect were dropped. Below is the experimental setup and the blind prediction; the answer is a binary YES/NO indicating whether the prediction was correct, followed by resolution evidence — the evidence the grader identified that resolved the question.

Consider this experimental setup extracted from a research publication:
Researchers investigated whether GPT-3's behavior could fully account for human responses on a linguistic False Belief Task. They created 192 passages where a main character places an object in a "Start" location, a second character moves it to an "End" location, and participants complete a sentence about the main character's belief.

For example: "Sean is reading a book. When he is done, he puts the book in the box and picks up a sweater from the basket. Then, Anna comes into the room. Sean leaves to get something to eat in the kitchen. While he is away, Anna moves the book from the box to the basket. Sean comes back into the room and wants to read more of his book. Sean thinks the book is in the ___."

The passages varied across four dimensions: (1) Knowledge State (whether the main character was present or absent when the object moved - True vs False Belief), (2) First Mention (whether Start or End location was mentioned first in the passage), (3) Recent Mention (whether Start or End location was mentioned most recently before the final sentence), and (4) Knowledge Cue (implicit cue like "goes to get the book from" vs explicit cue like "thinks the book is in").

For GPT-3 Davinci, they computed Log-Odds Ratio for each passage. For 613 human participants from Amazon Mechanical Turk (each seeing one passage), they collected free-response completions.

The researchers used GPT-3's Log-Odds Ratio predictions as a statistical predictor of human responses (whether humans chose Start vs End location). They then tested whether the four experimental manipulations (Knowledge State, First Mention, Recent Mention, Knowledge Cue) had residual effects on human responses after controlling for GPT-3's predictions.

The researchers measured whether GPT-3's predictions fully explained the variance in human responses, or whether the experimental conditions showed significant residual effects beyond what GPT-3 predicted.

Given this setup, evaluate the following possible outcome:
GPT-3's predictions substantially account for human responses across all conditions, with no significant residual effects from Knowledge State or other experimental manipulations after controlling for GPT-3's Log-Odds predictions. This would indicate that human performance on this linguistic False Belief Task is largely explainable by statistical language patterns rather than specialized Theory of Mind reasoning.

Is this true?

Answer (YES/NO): NO